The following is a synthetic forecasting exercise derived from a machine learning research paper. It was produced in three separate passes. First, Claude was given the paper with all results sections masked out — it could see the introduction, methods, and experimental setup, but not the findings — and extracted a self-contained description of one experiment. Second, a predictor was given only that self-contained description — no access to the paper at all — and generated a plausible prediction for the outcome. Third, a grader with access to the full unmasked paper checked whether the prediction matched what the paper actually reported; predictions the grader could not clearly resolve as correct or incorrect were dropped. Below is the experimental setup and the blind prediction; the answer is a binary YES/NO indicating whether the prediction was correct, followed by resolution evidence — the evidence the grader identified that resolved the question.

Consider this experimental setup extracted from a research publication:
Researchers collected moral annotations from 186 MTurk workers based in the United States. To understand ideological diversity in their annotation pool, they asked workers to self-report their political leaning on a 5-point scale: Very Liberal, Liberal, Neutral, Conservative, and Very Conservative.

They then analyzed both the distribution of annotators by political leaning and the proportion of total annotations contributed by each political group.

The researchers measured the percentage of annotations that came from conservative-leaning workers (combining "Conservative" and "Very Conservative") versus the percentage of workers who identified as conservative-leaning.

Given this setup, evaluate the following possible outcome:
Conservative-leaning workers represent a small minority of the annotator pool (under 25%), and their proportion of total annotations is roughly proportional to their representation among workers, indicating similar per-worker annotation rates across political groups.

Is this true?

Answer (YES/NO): NO